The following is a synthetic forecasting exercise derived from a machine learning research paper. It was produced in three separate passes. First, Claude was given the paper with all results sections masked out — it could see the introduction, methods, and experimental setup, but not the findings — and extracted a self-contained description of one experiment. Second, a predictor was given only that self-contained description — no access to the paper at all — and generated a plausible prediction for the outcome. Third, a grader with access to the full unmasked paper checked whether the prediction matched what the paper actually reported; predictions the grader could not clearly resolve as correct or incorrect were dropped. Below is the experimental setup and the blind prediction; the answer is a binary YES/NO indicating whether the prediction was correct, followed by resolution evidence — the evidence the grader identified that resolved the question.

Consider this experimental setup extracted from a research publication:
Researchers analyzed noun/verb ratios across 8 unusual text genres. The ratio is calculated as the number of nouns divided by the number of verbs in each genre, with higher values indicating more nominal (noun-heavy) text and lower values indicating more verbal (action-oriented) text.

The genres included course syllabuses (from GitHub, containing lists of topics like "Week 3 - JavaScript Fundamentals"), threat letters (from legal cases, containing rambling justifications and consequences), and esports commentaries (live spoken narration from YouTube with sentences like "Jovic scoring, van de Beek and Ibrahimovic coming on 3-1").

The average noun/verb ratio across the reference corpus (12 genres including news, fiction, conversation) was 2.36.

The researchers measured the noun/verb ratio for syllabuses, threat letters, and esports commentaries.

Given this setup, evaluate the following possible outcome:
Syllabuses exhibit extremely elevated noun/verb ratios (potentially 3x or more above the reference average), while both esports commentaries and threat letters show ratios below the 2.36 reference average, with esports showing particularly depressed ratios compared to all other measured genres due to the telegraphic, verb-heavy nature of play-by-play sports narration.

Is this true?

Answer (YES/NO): NO